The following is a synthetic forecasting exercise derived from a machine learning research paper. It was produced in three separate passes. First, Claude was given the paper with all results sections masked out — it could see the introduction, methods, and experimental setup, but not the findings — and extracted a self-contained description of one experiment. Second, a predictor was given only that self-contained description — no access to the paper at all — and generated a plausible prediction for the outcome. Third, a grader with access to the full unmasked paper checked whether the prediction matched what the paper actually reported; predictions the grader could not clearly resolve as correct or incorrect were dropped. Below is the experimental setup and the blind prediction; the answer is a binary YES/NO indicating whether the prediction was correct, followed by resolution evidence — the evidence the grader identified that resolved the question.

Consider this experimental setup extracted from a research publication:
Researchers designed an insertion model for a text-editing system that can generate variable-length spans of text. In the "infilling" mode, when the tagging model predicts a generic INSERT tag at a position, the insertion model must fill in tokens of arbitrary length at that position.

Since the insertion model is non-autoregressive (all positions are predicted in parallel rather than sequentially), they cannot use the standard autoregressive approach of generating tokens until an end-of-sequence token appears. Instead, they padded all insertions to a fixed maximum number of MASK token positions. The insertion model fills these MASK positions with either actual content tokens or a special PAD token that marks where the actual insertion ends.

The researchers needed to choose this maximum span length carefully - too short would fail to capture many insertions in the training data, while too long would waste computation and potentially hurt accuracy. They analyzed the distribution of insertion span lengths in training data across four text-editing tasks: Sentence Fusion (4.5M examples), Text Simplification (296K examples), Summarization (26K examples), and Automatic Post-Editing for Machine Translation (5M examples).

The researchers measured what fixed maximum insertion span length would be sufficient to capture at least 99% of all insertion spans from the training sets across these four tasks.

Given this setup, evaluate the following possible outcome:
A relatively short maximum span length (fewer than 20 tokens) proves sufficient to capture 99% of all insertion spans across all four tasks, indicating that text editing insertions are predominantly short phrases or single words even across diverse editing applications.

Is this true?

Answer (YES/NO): YES